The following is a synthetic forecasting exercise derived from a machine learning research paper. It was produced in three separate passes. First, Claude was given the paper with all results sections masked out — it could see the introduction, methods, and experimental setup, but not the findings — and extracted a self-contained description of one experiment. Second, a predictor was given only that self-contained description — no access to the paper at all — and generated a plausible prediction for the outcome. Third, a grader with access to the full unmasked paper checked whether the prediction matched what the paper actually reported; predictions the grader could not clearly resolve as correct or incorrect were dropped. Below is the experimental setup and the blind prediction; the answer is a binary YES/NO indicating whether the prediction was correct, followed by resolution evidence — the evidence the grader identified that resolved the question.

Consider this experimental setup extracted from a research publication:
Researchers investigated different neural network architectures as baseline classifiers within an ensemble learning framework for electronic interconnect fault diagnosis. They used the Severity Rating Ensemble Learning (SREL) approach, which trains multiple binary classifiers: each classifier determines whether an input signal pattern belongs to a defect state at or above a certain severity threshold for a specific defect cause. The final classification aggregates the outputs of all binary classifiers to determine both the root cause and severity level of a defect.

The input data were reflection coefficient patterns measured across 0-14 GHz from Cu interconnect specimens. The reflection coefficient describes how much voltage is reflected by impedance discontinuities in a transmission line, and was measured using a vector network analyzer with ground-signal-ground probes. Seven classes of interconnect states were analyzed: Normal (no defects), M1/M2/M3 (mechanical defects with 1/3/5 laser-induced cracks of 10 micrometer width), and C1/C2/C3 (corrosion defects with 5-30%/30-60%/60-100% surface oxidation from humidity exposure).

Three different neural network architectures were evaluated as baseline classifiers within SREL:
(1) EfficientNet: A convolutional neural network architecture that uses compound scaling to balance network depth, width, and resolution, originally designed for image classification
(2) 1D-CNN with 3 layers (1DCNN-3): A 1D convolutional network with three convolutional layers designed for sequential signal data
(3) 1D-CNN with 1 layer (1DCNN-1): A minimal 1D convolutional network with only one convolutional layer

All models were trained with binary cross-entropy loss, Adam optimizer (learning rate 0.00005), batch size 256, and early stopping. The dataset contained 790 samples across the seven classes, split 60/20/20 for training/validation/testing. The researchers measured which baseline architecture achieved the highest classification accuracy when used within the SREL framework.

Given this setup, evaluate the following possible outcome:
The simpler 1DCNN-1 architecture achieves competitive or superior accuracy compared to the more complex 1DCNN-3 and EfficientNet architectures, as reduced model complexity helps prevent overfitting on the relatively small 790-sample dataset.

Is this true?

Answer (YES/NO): NO